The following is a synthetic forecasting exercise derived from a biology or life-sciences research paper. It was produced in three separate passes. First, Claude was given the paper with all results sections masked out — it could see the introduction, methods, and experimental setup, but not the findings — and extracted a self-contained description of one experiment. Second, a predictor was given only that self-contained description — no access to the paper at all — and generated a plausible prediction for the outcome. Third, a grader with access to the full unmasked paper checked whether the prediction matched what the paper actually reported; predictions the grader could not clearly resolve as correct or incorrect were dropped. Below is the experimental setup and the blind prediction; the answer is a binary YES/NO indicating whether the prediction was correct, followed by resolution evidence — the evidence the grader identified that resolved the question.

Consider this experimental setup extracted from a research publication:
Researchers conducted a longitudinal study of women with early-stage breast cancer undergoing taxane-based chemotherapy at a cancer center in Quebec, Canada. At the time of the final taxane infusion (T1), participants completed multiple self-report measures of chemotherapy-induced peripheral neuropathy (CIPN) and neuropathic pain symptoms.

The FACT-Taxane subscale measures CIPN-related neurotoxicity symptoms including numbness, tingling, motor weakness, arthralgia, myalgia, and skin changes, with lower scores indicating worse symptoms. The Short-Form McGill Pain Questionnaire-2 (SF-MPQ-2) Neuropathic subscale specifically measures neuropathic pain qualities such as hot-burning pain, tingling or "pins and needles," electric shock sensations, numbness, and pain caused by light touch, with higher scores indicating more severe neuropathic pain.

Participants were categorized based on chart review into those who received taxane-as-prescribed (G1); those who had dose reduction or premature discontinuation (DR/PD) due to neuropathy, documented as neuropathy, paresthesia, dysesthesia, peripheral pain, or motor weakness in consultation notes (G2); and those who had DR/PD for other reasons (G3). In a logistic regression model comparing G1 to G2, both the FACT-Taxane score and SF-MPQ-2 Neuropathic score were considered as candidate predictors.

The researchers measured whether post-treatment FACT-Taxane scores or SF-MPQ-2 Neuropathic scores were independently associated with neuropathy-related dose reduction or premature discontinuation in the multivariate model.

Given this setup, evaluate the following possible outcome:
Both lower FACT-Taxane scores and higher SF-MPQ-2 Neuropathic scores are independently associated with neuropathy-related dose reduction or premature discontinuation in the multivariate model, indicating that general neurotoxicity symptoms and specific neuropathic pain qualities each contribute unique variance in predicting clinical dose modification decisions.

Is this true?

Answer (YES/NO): NO